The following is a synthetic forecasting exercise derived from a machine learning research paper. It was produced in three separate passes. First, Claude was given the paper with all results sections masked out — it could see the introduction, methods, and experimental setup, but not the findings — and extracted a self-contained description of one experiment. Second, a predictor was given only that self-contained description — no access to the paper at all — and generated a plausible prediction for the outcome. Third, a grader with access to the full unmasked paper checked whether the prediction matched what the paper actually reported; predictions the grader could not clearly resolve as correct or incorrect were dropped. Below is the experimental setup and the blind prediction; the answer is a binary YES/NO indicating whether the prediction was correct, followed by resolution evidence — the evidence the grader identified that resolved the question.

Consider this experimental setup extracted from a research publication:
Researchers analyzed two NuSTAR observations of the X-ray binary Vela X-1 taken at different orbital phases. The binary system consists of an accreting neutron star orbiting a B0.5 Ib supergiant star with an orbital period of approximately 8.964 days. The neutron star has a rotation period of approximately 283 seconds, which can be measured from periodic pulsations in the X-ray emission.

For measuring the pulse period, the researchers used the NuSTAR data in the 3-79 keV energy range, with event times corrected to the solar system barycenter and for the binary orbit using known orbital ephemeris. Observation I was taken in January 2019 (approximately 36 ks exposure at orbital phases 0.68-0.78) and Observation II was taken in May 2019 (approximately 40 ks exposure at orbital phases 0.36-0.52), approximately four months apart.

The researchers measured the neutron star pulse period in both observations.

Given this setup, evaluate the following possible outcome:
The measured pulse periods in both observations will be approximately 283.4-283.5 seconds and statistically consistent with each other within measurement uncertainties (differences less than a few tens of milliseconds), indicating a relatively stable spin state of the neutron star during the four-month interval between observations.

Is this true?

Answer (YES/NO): NO